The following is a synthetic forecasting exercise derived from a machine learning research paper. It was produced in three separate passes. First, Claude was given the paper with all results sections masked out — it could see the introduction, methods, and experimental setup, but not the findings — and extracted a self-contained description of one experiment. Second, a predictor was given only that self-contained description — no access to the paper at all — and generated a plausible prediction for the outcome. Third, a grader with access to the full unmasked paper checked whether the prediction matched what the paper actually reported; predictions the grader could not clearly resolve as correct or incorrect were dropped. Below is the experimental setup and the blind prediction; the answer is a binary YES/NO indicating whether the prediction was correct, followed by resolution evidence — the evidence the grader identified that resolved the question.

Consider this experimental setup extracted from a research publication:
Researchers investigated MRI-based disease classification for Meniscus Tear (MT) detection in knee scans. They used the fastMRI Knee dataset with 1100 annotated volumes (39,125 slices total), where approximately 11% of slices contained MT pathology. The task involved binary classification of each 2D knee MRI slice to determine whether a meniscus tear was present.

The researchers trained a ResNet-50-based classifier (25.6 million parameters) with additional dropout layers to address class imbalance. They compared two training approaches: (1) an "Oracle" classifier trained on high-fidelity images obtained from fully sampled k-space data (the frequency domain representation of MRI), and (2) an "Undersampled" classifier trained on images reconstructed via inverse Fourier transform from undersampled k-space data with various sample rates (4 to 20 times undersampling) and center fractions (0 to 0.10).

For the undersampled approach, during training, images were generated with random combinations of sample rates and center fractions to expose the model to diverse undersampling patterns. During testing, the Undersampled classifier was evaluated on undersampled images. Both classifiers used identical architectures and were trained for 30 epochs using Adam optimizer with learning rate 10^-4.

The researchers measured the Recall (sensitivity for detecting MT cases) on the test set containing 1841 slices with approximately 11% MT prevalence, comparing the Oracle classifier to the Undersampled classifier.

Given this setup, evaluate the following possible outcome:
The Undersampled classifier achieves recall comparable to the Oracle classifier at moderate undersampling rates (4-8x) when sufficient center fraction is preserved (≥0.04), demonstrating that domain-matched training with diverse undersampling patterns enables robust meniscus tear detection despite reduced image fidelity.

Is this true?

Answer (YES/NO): NO